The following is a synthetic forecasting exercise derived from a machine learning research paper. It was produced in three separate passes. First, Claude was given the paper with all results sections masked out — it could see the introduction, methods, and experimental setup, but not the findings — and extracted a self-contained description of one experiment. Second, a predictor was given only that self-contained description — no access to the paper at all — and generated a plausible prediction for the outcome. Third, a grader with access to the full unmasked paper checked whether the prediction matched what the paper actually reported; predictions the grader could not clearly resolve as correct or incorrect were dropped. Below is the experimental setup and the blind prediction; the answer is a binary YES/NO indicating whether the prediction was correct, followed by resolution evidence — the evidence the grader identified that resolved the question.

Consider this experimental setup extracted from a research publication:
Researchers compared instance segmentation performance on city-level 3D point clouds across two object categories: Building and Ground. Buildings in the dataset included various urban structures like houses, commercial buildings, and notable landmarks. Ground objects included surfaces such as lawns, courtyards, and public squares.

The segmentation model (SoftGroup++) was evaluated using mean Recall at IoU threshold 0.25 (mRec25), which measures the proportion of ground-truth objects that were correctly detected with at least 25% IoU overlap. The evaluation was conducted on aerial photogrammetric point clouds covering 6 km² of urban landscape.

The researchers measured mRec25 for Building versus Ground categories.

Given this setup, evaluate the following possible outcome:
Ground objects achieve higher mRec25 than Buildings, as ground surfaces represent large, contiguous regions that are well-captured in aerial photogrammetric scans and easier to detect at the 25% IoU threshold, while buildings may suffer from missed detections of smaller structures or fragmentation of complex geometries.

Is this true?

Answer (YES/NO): YES